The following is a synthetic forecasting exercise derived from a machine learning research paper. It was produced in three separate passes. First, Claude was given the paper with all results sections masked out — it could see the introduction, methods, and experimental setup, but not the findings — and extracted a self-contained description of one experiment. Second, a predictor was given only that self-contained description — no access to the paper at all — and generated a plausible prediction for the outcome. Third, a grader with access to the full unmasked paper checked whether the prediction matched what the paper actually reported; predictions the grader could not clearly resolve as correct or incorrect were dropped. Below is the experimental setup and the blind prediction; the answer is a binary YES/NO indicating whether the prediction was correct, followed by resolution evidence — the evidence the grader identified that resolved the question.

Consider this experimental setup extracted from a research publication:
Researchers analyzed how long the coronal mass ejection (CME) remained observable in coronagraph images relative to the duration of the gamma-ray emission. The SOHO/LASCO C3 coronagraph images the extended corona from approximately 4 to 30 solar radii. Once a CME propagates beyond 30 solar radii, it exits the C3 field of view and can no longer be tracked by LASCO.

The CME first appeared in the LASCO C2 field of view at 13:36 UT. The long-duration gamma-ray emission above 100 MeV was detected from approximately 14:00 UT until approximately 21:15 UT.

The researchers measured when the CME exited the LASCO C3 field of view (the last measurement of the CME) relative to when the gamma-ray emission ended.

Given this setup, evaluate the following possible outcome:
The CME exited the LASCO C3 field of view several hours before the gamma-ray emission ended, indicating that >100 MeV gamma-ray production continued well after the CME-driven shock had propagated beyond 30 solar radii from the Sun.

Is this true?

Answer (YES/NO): NO